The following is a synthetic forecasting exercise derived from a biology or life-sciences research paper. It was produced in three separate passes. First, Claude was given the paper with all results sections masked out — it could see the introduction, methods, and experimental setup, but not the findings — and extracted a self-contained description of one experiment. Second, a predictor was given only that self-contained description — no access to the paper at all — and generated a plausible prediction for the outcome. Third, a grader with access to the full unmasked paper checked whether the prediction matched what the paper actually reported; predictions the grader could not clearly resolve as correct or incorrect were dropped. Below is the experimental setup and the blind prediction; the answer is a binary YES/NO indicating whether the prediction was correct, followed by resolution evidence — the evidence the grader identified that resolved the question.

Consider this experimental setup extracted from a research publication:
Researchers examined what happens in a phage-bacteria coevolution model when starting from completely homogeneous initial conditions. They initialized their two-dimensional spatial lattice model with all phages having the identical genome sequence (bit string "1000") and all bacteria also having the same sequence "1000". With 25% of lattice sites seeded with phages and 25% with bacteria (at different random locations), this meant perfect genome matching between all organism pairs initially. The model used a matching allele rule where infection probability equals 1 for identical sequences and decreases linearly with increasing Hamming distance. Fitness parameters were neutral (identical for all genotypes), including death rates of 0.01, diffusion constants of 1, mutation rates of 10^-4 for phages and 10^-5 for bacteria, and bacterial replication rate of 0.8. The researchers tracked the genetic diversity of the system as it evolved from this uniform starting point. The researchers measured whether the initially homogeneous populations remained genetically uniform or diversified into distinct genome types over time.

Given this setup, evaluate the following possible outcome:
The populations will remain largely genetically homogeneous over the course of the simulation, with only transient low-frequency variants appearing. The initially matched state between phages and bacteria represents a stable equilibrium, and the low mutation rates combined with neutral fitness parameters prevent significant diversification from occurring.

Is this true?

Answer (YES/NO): NO